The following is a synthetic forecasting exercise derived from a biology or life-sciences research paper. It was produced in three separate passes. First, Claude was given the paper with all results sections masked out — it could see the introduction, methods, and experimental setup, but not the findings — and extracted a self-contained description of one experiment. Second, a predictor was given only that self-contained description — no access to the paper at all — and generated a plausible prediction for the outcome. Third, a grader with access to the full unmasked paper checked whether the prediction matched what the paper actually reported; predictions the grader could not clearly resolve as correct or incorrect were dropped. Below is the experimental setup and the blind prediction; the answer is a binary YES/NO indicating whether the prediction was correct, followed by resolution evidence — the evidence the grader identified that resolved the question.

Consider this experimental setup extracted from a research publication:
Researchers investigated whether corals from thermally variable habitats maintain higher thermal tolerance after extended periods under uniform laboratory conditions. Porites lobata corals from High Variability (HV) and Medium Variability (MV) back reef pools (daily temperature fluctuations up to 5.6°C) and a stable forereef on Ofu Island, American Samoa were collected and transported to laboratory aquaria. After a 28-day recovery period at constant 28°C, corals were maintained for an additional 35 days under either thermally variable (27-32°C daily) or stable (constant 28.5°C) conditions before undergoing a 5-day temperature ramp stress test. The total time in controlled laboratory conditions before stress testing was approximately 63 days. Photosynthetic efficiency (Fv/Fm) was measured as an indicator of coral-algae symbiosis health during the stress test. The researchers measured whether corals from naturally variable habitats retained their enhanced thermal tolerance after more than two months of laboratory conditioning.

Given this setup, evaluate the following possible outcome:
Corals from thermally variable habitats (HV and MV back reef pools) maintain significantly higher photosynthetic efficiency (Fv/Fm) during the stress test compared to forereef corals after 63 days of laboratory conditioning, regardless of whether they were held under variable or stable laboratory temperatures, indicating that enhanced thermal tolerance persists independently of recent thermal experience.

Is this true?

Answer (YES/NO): YES